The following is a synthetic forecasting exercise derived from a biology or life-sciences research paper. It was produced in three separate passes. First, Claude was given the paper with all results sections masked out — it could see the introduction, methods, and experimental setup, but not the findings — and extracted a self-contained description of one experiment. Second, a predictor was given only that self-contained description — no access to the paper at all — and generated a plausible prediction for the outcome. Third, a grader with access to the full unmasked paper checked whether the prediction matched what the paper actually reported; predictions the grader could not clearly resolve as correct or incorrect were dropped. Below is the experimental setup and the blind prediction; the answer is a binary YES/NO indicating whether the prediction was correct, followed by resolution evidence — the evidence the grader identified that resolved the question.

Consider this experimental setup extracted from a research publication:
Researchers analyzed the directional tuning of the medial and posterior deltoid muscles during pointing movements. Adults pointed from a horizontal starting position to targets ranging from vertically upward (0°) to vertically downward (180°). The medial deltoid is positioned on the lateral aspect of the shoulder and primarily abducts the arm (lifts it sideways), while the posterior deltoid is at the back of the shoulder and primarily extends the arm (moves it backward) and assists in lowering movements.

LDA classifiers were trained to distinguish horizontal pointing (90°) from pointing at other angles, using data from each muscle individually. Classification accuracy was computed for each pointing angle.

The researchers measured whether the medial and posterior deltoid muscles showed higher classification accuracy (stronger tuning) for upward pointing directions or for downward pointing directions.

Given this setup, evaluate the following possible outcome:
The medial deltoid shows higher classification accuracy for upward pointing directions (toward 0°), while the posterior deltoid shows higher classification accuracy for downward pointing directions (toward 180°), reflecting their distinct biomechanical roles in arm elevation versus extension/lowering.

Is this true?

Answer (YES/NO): NO